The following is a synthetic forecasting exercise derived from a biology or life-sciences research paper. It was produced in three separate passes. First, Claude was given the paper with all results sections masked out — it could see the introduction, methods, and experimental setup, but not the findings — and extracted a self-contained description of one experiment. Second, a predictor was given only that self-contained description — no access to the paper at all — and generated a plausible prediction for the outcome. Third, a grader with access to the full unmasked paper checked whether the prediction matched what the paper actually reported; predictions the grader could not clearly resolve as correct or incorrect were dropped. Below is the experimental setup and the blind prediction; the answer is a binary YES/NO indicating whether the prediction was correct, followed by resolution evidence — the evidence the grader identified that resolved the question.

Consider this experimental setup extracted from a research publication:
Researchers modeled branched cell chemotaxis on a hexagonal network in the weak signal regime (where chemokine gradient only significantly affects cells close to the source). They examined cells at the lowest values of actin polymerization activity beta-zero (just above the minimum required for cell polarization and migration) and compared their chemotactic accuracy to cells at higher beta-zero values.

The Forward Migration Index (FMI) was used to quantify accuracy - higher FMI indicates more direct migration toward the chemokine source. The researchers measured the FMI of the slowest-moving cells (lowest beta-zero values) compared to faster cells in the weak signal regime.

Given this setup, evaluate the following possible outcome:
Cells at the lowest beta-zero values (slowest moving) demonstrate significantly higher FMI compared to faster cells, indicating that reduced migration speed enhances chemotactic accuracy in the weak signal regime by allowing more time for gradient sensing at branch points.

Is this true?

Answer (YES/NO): YES